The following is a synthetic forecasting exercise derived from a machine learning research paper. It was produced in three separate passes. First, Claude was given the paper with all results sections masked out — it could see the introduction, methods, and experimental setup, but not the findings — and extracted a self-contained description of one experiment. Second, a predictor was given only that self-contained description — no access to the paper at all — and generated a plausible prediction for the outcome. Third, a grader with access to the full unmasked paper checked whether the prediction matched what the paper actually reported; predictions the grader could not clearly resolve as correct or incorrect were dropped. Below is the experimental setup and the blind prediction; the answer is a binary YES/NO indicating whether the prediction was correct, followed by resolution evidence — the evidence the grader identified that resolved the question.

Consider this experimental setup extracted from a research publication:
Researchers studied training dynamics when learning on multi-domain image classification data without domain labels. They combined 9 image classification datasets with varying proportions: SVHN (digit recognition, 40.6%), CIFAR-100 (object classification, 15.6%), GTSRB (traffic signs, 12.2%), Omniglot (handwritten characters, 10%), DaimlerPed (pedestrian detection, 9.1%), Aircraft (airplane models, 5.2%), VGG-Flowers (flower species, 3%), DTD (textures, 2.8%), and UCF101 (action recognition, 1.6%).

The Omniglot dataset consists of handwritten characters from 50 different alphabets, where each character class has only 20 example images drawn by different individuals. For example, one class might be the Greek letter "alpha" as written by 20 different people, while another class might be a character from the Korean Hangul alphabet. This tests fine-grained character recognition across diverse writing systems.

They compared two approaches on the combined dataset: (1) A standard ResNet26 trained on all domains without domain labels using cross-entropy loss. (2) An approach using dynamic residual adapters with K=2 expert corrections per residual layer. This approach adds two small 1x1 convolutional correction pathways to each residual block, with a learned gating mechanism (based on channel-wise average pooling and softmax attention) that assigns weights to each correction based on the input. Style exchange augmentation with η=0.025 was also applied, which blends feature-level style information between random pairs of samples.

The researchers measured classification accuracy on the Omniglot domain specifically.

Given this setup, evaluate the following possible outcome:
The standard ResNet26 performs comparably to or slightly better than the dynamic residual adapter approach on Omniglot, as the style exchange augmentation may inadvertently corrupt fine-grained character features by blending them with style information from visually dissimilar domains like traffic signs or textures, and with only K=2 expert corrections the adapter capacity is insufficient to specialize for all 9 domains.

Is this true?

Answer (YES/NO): YES